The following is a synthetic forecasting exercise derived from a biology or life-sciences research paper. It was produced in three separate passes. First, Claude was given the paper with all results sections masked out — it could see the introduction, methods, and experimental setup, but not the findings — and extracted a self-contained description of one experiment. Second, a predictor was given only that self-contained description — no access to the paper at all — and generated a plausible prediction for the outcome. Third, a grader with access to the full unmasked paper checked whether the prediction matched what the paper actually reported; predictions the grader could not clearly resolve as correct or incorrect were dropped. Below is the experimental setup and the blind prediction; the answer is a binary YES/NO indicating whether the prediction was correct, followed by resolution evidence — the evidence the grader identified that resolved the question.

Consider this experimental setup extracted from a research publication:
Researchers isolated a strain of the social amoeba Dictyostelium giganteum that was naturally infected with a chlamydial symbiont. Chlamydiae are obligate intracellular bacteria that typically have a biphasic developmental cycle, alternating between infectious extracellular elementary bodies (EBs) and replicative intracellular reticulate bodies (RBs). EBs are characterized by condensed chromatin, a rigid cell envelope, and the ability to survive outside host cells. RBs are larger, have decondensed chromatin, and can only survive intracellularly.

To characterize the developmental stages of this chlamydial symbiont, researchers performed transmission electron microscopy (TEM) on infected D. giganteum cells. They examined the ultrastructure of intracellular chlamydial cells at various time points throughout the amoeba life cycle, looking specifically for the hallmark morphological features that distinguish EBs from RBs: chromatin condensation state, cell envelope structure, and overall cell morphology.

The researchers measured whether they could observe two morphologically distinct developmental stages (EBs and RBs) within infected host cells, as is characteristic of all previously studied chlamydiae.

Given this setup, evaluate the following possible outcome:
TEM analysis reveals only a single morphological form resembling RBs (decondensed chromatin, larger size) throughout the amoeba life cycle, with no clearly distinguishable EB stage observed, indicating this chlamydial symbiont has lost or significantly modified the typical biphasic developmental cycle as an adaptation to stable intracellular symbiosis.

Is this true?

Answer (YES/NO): NO